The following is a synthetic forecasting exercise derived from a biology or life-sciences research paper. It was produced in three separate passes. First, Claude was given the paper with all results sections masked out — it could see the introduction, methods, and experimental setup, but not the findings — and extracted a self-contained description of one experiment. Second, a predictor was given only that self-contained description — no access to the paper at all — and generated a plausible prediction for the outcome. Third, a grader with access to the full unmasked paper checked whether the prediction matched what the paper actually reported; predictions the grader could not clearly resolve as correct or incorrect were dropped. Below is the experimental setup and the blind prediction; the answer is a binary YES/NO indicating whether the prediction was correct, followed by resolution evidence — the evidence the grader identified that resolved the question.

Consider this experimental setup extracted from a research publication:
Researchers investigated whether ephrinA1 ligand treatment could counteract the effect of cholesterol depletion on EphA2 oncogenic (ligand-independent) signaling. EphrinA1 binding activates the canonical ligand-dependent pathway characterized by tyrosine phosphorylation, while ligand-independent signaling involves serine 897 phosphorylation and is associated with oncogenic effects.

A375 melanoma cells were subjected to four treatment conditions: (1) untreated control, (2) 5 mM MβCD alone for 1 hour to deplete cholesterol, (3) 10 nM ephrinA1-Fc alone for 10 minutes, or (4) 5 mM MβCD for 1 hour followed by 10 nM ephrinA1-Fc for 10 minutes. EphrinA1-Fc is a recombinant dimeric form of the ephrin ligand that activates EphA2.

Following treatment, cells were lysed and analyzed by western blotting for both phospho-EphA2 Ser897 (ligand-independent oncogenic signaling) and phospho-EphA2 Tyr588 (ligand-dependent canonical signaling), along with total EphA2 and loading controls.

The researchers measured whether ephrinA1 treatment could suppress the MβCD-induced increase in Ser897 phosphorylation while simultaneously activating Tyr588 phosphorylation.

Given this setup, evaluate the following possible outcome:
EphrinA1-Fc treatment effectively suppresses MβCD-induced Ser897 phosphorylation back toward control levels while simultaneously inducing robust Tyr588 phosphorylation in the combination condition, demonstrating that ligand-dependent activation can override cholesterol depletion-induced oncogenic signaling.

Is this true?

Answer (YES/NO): NO